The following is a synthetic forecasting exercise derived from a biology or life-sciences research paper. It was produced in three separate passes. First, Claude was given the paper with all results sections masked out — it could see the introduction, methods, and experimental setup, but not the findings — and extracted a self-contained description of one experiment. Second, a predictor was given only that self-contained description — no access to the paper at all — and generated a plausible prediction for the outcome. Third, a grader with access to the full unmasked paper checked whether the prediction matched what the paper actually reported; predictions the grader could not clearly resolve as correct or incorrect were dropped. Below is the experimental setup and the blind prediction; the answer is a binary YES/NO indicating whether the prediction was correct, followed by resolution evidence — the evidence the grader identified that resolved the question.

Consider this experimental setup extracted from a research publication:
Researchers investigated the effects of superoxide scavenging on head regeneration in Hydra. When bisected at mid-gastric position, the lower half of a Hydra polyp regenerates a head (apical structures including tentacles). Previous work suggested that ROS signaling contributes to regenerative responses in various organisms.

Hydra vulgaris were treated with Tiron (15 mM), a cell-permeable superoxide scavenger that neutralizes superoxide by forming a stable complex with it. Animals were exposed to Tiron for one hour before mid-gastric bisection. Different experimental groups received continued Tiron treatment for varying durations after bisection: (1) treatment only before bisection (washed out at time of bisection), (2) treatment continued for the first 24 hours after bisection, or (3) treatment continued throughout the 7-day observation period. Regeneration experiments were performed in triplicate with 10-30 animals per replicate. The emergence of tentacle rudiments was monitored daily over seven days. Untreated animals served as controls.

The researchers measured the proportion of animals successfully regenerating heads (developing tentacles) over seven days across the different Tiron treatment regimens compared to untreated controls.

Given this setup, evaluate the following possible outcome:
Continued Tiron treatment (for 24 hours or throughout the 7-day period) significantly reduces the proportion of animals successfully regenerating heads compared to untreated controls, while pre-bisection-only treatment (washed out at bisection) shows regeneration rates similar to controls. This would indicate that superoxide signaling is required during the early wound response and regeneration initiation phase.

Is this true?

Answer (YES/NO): NO